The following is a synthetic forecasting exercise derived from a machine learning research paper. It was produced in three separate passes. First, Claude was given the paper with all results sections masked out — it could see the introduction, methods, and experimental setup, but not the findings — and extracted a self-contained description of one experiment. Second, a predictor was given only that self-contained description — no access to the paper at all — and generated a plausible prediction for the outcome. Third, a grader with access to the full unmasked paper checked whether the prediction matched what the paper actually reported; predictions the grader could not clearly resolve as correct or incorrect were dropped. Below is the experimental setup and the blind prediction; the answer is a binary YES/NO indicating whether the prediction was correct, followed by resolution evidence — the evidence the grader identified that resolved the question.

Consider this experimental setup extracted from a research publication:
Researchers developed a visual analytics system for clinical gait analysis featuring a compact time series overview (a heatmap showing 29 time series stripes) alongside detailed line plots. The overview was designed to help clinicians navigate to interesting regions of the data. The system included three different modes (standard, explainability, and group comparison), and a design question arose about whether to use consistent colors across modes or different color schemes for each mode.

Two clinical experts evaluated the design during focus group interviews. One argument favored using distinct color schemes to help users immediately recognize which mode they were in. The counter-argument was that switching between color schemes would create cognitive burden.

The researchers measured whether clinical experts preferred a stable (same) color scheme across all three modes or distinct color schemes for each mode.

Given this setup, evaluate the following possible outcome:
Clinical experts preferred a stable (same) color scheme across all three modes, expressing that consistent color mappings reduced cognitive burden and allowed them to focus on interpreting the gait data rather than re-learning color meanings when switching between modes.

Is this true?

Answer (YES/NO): YES